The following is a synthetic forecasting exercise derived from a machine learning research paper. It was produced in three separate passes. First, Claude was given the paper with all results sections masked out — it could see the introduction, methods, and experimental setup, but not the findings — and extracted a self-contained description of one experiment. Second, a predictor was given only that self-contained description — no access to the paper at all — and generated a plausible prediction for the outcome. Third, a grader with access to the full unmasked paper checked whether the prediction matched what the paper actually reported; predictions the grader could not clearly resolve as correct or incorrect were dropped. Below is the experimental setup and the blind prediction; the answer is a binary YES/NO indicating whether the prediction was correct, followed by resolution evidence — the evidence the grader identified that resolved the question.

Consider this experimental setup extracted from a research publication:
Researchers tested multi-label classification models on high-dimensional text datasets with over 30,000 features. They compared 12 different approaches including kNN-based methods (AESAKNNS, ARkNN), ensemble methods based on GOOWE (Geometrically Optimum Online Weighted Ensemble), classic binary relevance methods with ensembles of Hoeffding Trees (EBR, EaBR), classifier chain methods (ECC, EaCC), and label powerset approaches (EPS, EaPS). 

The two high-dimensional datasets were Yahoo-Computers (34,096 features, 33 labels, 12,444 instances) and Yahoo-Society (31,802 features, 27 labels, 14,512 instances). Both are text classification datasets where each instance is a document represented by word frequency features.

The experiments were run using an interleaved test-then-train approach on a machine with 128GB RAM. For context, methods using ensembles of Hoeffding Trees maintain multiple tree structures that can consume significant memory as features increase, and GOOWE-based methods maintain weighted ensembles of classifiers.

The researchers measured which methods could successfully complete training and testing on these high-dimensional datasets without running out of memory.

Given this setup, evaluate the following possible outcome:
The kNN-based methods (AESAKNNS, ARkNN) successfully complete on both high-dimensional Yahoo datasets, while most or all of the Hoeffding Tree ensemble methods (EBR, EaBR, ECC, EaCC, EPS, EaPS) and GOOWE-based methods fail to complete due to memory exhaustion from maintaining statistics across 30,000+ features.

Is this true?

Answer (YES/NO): NO